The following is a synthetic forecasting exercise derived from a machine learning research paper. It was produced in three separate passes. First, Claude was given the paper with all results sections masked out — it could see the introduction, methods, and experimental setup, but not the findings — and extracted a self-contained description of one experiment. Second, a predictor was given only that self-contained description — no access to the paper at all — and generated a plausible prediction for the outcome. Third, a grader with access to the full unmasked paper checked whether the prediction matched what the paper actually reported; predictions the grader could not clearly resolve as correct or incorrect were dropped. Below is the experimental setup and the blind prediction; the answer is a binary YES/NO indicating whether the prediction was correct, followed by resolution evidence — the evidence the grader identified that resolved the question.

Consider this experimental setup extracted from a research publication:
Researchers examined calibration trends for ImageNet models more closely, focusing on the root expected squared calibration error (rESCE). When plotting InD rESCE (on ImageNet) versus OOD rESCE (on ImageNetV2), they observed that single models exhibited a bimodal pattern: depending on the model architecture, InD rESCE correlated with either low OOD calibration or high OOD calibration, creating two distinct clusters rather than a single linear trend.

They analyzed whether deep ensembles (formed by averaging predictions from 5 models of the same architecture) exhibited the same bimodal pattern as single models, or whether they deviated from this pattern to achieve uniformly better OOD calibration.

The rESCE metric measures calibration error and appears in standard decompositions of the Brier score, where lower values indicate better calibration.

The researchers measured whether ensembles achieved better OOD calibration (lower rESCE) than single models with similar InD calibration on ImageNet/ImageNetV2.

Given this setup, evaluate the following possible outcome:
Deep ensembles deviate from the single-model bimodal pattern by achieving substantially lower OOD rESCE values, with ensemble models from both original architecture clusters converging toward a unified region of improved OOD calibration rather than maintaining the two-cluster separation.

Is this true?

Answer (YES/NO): NO